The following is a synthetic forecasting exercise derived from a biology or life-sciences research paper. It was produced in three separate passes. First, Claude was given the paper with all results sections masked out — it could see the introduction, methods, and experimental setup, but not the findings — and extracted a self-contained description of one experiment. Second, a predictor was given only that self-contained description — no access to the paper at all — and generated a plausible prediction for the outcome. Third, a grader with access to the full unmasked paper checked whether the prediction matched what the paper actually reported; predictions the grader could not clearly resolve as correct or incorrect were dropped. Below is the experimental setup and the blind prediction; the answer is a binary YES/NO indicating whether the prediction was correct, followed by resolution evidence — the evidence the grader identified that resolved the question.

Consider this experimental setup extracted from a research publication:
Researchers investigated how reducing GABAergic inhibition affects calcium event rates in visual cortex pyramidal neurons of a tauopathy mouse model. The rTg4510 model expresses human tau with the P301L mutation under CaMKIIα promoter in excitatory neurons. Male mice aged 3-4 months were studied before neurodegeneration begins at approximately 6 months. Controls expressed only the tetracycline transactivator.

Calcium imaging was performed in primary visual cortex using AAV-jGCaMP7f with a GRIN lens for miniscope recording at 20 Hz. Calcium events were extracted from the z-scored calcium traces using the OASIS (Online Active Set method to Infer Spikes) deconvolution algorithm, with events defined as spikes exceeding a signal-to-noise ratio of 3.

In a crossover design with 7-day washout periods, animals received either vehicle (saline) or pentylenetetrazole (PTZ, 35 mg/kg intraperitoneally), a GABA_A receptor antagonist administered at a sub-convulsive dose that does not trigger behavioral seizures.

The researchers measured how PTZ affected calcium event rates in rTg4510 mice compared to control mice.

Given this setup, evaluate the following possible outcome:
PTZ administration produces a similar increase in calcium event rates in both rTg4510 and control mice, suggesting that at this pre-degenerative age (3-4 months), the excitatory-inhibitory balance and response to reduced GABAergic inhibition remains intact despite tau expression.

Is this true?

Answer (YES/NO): NO